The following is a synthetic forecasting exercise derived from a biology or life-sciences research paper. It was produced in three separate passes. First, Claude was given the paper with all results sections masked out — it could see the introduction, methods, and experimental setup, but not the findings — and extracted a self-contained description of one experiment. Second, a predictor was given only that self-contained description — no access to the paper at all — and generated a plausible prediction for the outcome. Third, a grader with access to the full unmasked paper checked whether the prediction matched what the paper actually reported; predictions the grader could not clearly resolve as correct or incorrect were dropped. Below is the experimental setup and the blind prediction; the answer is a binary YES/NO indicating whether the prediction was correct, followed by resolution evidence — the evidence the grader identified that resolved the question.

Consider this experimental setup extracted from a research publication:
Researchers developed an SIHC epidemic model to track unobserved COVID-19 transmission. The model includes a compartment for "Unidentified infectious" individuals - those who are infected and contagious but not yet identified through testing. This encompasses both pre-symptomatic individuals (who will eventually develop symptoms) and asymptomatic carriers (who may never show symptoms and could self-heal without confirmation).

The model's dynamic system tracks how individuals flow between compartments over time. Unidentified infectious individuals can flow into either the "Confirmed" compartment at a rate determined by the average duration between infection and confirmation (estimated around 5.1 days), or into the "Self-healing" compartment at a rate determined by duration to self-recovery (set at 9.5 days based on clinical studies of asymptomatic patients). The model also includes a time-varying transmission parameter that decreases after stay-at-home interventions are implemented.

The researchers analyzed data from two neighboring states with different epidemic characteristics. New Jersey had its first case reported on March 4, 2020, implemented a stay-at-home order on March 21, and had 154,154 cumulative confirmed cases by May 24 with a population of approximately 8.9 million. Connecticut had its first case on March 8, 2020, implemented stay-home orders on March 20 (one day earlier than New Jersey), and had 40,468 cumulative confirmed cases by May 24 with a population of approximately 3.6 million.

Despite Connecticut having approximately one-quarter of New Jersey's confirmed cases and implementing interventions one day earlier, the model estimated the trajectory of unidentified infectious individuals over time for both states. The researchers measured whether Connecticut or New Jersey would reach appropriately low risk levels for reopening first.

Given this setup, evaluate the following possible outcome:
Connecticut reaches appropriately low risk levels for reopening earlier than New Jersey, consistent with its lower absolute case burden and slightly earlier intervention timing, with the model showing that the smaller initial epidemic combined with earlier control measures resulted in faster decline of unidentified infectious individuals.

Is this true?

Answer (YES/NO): NO